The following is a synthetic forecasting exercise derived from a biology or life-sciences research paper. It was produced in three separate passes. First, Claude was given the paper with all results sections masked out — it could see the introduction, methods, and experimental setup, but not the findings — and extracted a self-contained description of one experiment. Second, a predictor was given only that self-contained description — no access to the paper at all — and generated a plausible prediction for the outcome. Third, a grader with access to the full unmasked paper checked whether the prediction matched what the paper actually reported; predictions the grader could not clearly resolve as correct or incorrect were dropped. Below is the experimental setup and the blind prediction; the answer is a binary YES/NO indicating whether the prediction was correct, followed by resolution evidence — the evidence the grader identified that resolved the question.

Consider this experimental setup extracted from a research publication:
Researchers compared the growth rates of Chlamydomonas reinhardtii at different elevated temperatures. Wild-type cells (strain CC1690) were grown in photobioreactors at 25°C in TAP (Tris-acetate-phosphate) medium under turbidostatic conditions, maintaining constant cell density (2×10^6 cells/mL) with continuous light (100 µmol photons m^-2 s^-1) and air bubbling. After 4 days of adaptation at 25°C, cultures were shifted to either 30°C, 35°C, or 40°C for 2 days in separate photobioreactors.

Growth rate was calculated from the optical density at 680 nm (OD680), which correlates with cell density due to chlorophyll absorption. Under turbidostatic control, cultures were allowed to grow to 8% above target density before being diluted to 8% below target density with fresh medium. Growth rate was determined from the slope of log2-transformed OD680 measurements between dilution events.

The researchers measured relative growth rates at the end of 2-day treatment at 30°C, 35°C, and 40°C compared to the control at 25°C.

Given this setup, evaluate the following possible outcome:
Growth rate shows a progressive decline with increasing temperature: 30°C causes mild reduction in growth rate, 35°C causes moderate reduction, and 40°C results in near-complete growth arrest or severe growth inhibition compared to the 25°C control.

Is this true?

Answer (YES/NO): NO